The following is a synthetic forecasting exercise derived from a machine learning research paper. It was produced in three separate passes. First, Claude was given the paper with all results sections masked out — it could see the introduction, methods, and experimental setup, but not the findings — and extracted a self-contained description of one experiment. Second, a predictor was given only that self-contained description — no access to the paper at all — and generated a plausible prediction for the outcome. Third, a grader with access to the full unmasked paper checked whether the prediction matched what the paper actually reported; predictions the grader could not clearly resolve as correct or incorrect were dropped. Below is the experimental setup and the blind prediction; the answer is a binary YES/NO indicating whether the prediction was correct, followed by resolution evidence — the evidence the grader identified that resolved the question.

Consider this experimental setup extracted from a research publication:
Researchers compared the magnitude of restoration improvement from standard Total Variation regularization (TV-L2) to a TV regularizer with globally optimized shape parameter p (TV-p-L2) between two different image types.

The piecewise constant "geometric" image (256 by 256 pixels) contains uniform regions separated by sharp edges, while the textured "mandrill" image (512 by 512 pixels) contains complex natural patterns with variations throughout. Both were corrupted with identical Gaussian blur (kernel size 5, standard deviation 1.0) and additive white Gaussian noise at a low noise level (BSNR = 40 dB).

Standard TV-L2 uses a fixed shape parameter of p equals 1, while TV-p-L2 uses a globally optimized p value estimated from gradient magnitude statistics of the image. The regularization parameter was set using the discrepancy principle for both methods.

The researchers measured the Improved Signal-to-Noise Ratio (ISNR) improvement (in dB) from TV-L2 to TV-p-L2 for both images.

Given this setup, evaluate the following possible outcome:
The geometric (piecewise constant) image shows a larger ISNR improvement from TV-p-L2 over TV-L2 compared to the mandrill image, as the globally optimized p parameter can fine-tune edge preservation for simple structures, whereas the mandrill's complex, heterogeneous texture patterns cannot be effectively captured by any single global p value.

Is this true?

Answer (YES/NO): YES